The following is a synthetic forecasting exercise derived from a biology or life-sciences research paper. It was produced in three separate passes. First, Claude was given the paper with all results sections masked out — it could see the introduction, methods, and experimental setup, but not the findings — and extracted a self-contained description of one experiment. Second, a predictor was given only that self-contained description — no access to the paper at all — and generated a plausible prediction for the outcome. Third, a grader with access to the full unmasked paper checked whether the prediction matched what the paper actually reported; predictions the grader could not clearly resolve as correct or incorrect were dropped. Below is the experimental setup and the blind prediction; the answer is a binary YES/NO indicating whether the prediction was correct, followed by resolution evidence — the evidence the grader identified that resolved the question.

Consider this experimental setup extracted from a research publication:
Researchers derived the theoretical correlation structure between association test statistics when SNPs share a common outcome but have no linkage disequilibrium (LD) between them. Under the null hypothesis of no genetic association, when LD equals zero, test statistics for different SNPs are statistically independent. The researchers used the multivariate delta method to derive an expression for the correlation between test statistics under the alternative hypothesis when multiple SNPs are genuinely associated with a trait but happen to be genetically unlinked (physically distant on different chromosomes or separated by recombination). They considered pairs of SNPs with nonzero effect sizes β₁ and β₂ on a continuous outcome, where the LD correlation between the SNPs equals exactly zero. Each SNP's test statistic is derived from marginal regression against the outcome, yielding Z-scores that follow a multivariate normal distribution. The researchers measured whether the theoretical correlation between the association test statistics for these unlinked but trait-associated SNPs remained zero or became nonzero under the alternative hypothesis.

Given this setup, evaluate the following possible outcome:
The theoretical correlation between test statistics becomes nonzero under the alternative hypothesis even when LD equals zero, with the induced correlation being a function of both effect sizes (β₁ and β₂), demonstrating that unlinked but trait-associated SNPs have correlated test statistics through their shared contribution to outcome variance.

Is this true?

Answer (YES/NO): YES